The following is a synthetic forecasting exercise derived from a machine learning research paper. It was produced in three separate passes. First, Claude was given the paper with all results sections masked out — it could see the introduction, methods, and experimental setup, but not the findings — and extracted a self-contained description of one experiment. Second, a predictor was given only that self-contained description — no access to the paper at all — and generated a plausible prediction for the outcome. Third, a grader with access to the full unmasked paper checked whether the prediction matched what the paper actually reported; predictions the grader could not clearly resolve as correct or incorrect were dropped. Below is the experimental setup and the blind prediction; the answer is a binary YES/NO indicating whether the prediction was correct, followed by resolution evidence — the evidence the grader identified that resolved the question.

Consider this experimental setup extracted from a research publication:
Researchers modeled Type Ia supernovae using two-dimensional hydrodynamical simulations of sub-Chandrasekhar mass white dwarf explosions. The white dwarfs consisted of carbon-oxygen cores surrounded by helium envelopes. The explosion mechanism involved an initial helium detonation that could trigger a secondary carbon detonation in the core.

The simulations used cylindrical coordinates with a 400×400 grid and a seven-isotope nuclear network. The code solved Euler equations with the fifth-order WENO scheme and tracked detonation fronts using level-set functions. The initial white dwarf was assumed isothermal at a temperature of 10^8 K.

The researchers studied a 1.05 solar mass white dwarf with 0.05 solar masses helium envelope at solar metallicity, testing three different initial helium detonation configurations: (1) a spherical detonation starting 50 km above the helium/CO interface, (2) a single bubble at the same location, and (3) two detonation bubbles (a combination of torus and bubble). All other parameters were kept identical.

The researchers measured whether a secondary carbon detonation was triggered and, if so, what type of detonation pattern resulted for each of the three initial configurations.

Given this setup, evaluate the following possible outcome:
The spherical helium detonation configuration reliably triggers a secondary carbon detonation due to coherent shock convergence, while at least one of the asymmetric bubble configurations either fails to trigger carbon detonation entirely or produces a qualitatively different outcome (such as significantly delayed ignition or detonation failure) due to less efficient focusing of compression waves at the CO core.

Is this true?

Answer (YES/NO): YES